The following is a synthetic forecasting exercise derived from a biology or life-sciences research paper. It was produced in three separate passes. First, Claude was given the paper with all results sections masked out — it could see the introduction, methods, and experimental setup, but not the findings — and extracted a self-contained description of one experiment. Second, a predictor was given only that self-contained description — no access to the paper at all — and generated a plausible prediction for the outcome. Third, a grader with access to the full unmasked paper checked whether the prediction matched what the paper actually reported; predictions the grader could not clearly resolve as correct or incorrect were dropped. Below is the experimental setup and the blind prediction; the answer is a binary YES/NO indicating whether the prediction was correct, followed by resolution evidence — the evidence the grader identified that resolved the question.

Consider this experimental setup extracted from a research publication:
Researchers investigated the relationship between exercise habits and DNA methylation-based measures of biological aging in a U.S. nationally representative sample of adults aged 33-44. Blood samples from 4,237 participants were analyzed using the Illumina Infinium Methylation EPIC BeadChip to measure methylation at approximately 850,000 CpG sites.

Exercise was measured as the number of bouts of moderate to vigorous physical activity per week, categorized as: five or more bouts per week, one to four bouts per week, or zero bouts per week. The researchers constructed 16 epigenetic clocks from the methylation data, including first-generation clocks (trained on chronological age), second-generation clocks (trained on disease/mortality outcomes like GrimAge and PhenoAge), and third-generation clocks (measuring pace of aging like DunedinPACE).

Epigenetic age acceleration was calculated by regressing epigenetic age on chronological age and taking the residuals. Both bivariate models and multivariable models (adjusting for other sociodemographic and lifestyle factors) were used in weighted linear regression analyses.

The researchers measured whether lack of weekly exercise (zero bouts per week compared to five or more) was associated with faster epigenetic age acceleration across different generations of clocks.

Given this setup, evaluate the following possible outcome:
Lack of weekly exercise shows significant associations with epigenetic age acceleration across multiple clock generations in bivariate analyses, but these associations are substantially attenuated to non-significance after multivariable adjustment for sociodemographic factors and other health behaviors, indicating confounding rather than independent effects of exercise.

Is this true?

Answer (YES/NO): NO